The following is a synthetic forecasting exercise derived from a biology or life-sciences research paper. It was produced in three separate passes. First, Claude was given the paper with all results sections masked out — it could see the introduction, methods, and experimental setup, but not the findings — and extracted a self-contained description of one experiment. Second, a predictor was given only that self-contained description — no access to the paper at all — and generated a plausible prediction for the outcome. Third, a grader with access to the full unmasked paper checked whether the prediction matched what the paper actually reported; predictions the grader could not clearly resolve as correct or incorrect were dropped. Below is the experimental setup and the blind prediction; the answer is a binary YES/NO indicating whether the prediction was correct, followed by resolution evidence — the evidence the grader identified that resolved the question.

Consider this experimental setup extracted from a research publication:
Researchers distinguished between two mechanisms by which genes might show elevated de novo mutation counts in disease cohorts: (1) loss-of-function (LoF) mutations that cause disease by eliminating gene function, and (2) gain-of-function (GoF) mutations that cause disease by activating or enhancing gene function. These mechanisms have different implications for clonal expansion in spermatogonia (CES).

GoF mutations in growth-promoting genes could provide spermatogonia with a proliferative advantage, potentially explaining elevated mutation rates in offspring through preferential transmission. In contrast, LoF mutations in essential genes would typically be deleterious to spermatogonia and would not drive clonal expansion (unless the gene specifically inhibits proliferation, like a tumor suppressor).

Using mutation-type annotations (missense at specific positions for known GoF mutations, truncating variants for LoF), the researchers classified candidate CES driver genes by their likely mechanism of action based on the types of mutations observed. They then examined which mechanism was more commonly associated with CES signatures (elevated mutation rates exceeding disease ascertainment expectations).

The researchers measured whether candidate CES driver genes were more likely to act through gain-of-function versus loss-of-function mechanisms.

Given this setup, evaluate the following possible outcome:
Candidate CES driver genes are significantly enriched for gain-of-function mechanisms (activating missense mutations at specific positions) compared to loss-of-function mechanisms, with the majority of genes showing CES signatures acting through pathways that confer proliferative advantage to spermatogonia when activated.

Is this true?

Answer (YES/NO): NO